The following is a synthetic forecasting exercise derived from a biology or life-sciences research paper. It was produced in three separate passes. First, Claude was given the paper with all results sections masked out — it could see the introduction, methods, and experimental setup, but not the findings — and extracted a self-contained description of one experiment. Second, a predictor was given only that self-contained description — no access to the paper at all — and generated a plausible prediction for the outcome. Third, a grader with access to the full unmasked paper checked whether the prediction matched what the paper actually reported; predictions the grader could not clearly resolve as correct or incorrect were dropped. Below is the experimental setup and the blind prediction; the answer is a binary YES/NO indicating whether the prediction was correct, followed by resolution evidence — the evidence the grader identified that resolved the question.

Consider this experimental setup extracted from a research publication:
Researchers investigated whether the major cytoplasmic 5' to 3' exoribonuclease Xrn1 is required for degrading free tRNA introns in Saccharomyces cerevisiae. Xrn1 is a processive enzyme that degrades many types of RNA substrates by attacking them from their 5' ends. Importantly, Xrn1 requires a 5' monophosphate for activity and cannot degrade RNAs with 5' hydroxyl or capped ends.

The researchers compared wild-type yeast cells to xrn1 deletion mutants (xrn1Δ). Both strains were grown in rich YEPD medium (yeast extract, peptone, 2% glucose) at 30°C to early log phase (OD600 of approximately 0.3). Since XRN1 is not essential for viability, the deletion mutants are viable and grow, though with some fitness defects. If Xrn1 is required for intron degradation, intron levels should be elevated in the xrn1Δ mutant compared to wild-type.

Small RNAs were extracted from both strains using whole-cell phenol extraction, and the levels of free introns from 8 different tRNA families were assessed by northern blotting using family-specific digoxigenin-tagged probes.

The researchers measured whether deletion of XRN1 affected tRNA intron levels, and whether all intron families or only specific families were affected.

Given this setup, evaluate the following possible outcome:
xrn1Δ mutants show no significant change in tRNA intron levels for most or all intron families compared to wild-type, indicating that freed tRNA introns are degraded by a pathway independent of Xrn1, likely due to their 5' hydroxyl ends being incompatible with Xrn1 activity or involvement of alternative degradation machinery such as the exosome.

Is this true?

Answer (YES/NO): NO